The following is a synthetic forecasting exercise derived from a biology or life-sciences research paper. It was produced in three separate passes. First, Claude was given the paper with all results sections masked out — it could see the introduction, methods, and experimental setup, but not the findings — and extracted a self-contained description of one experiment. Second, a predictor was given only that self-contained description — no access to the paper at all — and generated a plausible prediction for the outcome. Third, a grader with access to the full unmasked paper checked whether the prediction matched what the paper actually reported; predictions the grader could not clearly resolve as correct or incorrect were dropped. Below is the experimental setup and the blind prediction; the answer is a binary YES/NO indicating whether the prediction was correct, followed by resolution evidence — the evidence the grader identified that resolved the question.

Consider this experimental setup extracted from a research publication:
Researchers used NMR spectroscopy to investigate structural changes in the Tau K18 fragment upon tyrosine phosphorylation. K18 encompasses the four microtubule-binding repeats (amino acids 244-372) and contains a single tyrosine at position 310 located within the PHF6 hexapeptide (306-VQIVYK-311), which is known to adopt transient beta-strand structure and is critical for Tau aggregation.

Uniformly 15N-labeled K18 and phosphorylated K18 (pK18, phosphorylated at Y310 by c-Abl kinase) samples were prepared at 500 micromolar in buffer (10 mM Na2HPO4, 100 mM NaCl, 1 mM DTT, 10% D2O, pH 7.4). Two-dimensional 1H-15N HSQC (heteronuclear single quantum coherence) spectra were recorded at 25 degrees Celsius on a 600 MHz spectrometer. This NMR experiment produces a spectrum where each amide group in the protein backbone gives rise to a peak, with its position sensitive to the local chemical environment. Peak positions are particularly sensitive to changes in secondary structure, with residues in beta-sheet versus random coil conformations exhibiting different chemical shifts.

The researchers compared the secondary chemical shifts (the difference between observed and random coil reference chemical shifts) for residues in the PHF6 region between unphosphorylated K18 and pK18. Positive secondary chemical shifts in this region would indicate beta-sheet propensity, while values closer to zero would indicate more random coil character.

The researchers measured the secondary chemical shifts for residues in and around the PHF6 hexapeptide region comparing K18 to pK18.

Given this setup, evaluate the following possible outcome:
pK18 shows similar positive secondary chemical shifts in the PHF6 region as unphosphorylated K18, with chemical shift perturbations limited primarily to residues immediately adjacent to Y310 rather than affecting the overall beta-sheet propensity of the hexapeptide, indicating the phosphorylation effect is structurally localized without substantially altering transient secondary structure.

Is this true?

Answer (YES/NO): NO